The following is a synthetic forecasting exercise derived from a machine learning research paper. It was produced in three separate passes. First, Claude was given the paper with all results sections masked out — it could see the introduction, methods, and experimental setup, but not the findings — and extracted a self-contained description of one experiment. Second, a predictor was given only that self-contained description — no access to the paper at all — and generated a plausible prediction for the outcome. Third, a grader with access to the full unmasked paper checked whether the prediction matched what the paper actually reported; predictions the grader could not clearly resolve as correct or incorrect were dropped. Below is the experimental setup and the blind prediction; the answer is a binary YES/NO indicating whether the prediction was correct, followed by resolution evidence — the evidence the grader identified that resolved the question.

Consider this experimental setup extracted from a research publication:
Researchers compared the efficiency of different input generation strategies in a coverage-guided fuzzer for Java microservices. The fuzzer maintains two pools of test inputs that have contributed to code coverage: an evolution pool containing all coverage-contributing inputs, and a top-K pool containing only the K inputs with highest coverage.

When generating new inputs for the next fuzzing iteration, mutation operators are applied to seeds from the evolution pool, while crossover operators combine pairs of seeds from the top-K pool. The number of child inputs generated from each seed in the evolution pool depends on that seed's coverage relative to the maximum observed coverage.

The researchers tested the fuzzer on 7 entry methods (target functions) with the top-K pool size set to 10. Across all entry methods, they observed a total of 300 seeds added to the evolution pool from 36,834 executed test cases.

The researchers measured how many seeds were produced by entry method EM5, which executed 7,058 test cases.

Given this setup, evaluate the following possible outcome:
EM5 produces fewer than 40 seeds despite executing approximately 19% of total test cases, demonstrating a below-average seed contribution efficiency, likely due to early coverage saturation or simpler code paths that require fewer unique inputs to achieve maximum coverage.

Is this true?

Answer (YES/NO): NO